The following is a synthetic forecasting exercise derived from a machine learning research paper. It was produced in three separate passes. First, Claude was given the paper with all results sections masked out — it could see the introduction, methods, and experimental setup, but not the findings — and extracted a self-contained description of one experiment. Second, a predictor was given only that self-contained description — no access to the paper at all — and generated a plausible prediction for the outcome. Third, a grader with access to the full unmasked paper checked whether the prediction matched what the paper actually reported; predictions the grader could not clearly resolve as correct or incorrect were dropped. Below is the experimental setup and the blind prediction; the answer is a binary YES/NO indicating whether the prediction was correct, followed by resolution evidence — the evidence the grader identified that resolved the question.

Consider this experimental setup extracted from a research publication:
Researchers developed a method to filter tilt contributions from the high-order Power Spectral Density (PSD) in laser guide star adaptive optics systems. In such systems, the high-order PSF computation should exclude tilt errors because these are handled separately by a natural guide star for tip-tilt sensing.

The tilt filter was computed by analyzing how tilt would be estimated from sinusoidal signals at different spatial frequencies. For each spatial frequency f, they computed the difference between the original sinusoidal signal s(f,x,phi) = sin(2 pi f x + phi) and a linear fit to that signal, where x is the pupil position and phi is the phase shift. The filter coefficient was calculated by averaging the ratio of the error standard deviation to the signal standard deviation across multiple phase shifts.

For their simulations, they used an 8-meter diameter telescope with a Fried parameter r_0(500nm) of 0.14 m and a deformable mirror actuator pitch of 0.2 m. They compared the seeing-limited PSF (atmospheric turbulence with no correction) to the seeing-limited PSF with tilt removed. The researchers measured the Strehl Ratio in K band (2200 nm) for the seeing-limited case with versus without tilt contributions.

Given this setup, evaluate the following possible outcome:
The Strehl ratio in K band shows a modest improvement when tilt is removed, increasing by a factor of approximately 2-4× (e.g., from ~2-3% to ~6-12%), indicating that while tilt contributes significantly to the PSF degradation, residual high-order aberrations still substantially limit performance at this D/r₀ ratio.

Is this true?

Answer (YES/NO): NO